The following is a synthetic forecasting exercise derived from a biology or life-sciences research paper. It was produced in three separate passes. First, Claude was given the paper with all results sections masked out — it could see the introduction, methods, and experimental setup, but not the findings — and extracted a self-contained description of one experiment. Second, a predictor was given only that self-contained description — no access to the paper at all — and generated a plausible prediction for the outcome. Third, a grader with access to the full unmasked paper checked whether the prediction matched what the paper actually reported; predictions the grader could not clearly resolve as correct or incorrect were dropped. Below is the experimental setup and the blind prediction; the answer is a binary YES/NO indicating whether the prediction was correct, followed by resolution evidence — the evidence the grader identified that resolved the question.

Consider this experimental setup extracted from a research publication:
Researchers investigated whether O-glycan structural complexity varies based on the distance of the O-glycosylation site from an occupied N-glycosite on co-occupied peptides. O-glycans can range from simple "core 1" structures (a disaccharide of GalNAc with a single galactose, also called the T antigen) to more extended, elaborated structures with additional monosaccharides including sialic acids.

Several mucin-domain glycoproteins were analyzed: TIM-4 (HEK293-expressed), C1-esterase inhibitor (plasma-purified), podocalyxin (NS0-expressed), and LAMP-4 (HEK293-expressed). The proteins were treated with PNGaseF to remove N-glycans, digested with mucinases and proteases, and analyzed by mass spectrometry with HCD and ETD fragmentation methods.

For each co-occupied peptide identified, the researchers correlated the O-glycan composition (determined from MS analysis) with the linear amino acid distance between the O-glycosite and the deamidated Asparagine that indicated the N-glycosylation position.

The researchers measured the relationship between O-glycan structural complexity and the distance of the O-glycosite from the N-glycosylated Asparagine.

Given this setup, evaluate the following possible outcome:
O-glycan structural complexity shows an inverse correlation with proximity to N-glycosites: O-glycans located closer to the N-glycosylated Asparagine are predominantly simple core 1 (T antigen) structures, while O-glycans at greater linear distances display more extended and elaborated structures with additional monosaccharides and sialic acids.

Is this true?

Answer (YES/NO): YES